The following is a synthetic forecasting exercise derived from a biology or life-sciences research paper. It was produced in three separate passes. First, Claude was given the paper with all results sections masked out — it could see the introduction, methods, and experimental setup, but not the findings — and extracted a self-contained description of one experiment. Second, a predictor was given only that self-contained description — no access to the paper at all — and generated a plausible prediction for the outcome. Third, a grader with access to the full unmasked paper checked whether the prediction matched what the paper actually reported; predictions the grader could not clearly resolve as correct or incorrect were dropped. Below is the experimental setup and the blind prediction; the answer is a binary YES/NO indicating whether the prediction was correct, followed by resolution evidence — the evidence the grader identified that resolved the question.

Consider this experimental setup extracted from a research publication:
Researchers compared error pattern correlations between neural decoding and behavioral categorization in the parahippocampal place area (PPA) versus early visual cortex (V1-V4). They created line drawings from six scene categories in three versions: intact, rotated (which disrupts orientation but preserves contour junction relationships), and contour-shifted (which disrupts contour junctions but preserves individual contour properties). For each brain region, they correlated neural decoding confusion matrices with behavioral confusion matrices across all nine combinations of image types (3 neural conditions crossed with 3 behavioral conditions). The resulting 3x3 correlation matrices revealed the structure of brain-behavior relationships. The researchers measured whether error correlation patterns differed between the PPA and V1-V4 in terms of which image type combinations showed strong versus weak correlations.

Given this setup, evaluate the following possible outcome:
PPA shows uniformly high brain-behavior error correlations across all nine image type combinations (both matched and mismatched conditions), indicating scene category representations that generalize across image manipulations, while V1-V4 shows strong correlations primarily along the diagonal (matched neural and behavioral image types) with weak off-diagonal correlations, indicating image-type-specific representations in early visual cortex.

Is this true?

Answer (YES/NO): NO